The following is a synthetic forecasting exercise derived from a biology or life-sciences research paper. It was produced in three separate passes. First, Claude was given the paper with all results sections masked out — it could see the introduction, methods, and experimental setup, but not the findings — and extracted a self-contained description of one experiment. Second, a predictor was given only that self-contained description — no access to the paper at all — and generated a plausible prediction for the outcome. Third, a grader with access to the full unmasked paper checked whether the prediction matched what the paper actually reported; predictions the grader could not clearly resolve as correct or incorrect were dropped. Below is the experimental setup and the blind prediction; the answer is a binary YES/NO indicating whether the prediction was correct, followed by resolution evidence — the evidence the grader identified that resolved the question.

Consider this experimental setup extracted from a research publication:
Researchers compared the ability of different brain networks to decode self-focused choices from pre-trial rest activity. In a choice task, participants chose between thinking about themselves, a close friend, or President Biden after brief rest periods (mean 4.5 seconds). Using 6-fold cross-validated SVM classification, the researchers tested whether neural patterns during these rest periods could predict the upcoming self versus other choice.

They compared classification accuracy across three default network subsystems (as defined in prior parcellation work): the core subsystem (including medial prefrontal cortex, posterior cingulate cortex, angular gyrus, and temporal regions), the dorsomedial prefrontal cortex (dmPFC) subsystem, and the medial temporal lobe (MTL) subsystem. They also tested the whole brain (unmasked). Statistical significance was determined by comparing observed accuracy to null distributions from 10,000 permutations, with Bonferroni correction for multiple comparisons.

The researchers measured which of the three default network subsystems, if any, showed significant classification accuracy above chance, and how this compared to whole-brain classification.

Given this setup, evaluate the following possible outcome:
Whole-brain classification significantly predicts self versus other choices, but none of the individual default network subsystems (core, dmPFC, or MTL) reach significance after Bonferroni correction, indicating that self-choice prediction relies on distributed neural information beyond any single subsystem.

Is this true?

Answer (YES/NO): NO